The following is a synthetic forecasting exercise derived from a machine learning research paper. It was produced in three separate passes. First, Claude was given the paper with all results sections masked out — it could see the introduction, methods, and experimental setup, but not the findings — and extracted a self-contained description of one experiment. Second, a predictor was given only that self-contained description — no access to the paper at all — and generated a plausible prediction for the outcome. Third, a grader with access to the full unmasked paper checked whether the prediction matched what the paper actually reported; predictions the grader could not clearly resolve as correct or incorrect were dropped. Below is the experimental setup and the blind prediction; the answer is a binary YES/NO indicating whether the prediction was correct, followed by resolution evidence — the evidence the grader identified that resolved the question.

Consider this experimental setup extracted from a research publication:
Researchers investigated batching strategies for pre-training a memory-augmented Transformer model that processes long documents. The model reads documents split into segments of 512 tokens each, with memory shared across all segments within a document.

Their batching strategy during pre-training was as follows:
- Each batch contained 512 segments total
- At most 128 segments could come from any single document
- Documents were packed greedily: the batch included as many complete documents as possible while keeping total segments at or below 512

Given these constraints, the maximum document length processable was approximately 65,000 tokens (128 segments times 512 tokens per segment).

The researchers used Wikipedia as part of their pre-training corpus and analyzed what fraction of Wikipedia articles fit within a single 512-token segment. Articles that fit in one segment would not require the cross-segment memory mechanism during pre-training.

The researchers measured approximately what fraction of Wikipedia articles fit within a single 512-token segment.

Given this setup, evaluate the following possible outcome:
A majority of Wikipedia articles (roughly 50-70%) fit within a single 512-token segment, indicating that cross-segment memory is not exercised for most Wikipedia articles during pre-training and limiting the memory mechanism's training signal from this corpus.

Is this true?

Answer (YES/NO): NO